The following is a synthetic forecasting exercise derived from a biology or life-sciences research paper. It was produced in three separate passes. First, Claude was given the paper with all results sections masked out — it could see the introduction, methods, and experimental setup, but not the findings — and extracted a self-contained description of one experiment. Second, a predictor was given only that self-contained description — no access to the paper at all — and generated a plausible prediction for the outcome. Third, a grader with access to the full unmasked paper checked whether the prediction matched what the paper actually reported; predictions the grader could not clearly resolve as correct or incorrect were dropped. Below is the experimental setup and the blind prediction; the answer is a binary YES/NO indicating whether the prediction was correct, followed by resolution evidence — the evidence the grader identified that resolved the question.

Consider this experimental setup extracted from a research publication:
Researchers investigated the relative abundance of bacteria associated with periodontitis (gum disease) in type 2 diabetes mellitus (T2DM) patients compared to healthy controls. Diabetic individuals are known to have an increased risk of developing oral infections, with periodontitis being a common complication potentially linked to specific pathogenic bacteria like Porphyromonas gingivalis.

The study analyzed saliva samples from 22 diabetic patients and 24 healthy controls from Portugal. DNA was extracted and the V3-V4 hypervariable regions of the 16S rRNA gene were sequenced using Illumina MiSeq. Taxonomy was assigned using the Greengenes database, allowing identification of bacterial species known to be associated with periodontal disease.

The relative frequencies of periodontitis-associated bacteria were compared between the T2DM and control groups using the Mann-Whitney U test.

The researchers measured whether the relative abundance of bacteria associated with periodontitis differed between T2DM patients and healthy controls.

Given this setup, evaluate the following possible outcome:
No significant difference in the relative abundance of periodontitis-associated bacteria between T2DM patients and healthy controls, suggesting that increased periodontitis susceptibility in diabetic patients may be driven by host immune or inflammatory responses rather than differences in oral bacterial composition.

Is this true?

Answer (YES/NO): NO